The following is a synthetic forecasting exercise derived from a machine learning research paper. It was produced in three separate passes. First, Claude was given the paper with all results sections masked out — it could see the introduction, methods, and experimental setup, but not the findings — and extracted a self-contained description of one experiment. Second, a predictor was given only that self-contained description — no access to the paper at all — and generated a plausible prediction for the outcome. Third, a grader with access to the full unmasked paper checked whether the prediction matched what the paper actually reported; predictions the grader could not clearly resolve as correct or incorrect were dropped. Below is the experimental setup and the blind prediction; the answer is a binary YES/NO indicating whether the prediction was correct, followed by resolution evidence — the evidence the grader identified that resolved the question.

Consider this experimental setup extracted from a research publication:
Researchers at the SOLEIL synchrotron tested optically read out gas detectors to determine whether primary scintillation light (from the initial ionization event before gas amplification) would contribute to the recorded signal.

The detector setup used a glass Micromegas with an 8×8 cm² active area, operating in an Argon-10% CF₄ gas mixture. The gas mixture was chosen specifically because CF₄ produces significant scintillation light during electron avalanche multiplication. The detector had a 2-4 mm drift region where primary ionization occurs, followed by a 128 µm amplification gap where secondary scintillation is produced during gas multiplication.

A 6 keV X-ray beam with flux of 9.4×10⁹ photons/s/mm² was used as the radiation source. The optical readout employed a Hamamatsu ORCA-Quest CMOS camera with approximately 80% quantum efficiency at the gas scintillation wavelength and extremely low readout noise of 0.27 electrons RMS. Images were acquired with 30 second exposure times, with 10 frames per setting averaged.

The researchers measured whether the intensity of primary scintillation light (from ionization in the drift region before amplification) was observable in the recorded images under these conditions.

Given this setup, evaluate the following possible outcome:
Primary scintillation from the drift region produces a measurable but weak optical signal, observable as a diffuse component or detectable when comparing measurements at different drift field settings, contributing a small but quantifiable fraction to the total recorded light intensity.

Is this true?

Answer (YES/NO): NO